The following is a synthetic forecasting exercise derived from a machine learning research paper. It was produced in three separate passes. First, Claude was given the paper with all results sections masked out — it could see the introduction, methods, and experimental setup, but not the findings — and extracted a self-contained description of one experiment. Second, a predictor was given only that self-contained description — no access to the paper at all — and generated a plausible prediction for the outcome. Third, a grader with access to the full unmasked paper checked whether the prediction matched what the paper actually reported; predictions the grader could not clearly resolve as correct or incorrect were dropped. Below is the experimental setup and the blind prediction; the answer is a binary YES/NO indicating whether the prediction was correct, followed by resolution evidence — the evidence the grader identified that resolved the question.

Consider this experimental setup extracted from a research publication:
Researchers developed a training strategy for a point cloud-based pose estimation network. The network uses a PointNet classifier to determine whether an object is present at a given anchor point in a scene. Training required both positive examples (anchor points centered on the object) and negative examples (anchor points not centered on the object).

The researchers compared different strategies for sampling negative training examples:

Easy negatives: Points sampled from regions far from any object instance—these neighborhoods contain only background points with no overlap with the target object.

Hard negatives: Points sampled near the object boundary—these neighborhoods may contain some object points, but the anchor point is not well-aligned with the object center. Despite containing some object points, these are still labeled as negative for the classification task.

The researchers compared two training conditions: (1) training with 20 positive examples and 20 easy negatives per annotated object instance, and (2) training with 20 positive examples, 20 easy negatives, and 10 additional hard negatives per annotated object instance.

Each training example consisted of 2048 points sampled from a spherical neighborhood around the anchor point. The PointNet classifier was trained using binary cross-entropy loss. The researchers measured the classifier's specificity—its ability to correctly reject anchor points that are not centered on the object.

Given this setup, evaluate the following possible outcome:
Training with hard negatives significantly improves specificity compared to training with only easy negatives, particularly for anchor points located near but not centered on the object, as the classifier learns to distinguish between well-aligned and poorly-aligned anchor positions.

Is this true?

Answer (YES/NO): YES